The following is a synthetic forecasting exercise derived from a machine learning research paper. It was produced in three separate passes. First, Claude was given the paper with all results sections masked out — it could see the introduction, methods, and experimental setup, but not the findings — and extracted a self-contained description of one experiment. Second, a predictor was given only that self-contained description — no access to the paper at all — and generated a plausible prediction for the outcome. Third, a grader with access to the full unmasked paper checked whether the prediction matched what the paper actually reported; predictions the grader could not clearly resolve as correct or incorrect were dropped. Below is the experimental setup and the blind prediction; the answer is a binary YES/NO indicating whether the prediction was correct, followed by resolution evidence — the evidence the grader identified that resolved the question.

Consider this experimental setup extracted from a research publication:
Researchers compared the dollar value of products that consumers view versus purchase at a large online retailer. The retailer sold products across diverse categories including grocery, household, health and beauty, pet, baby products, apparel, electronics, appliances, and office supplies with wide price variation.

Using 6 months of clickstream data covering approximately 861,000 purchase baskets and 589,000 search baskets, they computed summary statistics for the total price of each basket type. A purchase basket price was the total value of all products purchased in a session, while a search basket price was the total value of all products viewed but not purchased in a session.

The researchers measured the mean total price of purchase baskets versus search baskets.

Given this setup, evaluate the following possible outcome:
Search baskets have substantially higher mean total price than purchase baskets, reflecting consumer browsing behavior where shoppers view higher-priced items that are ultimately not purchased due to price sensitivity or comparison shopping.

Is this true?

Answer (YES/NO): YES